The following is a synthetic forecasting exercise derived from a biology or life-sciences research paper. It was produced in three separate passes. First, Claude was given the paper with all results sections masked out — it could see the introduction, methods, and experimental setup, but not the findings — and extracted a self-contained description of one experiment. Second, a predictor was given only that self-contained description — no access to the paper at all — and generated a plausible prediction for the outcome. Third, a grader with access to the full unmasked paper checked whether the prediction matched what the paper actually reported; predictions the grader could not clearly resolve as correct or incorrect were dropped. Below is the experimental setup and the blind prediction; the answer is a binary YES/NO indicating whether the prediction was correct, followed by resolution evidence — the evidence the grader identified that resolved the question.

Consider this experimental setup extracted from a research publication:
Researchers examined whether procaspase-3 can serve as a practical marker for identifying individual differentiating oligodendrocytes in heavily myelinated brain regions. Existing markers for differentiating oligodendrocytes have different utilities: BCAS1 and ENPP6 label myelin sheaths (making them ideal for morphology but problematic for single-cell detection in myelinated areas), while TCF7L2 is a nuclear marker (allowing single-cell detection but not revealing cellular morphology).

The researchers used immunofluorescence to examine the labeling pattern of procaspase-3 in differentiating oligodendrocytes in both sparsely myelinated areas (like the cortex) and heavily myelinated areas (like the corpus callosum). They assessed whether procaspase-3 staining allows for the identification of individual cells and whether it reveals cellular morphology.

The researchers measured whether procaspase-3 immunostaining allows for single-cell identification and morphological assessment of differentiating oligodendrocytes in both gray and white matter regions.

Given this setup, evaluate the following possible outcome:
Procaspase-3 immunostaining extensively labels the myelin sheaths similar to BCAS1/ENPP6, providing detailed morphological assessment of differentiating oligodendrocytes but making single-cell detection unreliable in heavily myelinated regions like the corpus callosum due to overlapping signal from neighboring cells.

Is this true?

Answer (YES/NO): NO